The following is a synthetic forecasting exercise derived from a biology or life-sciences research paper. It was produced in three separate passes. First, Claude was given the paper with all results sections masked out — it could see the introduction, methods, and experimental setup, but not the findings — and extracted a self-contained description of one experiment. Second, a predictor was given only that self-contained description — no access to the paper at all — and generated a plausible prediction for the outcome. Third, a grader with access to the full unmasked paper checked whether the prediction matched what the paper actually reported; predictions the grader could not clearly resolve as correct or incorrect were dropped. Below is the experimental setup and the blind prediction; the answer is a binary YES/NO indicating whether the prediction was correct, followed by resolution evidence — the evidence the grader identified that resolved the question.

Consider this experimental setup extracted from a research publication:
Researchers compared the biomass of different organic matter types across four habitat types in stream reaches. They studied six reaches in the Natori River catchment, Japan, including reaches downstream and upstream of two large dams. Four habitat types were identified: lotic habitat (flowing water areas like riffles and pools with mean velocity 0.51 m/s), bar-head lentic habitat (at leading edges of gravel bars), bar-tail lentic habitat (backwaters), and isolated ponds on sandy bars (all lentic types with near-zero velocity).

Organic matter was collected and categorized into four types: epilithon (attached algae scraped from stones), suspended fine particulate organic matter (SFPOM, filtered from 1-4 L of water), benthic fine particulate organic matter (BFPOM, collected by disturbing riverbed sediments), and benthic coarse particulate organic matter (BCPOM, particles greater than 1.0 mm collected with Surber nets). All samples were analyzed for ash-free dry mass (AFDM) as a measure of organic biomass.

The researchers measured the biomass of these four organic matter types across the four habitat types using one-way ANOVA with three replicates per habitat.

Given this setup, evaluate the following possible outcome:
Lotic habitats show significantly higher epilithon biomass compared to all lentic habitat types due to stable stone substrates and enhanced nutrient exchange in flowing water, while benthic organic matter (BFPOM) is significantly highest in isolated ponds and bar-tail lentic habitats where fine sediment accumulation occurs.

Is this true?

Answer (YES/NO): NO